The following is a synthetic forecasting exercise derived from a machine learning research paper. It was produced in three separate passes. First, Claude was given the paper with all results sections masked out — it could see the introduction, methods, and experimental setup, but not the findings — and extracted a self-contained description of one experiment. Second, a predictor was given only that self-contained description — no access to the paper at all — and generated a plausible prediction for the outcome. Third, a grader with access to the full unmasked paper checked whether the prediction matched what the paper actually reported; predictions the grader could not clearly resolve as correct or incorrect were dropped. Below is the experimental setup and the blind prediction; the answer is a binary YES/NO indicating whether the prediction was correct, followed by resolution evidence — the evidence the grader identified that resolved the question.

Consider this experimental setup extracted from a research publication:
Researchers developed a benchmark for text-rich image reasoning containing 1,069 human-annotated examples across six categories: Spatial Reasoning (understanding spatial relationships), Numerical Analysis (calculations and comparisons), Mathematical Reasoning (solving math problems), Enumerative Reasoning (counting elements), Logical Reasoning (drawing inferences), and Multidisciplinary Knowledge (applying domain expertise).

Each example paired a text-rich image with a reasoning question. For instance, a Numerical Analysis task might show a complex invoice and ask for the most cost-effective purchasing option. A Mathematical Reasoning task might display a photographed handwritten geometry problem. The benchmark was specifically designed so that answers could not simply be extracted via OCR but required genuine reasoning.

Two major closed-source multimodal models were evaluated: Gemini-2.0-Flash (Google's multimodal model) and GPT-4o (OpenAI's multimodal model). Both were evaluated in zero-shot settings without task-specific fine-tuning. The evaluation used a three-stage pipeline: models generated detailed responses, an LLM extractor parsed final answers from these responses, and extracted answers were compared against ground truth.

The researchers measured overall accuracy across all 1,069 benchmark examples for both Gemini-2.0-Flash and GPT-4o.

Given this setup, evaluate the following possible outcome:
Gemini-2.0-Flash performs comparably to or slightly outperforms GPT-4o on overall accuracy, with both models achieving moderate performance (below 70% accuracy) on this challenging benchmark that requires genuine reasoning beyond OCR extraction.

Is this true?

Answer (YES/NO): NO